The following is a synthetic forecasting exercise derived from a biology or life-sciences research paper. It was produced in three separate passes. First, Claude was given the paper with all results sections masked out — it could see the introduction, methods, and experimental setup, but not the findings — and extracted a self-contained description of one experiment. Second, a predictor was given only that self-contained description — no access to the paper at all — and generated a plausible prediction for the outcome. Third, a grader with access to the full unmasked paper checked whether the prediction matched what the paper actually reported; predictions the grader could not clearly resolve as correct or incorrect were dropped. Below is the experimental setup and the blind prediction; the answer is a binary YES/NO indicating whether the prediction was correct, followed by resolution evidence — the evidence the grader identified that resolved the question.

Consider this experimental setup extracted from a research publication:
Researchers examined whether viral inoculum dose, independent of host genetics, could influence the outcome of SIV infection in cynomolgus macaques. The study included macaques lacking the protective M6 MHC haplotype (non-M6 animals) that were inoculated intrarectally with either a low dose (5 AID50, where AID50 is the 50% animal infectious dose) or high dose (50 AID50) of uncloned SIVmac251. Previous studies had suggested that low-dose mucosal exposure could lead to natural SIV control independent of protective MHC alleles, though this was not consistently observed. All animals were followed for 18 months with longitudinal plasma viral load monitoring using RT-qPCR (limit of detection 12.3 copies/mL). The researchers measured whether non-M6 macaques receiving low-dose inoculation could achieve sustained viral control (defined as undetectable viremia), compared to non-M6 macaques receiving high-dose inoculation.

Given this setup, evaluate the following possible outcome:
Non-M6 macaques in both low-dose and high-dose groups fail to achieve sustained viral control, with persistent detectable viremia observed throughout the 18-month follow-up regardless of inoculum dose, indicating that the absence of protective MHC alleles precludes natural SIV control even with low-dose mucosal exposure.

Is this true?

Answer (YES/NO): NO